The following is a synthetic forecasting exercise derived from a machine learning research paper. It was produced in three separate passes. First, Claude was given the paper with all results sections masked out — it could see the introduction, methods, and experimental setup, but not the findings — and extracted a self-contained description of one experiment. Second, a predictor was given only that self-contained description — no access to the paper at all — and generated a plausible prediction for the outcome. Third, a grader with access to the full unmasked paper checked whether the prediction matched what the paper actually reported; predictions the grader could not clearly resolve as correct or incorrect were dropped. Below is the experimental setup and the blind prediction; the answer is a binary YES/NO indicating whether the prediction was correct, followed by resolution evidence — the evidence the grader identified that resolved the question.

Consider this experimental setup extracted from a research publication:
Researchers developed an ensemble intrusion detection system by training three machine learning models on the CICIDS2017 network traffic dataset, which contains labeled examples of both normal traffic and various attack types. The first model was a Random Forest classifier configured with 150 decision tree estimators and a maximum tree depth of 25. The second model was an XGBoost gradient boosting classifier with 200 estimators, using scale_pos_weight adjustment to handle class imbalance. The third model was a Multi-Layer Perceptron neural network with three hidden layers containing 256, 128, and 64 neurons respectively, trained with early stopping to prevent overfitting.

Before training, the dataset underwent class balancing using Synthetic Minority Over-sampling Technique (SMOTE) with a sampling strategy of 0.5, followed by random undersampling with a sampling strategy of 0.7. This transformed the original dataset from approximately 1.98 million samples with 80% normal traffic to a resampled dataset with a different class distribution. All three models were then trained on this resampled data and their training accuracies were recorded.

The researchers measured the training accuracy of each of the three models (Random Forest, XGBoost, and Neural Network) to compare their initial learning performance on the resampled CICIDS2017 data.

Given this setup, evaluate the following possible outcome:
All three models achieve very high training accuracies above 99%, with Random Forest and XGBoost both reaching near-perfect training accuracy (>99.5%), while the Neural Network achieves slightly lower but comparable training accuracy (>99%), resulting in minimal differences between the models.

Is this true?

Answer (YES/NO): NO